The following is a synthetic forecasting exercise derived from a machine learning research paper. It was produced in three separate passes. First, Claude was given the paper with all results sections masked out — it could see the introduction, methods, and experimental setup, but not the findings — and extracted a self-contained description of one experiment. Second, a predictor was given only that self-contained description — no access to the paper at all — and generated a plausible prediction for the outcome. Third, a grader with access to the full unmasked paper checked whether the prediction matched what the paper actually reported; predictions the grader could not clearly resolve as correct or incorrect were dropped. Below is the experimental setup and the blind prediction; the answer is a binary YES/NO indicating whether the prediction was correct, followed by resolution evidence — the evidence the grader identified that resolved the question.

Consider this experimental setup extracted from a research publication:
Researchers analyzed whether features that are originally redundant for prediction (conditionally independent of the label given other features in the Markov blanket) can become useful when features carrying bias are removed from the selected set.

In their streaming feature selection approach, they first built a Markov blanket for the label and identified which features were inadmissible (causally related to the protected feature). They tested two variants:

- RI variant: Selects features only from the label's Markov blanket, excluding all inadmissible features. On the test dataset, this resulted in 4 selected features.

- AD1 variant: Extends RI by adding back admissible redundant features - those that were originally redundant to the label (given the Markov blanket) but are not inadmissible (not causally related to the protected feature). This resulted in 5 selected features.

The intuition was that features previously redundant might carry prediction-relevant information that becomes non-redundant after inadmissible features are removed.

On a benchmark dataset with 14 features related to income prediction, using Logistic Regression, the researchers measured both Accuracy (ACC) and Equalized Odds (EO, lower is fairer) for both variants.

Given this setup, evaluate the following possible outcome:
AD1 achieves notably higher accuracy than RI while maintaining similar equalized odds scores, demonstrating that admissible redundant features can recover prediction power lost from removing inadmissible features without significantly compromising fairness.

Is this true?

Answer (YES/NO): NO